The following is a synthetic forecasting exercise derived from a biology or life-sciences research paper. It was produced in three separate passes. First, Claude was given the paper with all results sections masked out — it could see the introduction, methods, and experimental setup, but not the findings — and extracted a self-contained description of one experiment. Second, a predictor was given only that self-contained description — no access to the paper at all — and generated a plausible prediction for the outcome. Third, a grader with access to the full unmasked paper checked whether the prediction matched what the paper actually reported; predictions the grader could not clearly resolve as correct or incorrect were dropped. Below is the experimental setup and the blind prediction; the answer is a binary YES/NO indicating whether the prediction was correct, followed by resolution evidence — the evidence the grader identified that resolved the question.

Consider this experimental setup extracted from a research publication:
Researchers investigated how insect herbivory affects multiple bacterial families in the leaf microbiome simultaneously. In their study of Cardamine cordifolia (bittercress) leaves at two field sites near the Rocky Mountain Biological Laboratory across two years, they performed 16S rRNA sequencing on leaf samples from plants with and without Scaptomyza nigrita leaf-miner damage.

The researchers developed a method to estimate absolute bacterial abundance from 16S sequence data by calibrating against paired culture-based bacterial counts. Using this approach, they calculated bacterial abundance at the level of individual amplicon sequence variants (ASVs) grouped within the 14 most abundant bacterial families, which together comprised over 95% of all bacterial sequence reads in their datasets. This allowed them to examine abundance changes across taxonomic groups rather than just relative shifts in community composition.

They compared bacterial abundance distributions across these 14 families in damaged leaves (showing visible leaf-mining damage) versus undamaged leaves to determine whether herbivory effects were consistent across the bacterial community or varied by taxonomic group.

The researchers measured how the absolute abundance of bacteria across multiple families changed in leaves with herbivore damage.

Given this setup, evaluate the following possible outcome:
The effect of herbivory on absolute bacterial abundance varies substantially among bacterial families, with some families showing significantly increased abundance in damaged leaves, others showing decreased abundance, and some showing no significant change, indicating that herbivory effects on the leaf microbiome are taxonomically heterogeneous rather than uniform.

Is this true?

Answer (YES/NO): NO